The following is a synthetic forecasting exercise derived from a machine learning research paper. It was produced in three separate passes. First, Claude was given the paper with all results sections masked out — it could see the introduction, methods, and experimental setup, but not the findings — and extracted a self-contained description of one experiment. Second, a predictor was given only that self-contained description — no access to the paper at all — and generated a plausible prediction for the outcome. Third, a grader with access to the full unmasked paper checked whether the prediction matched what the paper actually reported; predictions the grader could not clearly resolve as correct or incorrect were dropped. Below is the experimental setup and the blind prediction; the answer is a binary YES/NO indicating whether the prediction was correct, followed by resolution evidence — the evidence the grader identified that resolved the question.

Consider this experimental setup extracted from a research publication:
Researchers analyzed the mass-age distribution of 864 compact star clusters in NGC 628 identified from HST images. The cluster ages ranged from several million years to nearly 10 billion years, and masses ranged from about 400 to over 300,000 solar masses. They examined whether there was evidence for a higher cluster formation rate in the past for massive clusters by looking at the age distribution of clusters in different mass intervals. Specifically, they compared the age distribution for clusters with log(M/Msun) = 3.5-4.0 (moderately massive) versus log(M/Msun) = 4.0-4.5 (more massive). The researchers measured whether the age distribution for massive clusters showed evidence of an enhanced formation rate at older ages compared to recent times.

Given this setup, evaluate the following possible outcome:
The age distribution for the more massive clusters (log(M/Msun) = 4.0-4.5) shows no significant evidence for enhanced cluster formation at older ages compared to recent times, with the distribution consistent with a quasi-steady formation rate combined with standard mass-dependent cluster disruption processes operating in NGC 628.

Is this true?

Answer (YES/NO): NO